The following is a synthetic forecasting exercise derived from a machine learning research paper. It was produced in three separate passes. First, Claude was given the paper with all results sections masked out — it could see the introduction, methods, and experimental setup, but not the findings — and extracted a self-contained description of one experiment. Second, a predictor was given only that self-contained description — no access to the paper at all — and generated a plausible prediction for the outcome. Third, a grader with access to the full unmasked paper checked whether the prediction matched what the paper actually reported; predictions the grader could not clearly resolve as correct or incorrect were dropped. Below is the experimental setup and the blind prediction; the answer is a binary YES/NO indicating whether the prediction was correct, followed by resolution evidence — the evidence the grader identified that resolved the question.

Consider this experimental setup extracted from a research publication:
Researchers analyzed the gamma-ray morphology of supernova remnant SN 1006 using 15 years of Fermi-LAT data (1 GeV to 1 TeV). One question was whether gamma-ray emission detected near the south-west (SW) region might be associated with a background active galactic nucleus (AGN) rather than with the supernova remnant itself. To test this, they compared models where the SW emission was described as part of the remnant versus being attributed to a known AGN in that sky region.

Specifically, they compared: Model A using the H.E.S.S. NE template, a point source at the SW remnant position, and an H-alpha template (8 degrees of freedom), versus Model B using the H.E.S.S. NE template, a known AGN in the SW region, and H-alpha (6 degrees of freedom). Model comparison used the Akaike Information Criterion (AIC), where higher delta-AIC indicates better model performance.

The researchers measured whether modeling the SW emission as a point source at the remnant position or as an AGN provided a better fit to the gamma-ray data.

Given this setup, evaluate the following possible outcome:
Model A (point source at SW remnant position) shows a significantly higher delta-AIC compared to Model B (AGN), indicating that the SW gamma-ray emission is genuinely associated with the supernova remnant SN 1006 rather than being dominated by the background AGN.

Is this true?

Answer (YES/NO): YES